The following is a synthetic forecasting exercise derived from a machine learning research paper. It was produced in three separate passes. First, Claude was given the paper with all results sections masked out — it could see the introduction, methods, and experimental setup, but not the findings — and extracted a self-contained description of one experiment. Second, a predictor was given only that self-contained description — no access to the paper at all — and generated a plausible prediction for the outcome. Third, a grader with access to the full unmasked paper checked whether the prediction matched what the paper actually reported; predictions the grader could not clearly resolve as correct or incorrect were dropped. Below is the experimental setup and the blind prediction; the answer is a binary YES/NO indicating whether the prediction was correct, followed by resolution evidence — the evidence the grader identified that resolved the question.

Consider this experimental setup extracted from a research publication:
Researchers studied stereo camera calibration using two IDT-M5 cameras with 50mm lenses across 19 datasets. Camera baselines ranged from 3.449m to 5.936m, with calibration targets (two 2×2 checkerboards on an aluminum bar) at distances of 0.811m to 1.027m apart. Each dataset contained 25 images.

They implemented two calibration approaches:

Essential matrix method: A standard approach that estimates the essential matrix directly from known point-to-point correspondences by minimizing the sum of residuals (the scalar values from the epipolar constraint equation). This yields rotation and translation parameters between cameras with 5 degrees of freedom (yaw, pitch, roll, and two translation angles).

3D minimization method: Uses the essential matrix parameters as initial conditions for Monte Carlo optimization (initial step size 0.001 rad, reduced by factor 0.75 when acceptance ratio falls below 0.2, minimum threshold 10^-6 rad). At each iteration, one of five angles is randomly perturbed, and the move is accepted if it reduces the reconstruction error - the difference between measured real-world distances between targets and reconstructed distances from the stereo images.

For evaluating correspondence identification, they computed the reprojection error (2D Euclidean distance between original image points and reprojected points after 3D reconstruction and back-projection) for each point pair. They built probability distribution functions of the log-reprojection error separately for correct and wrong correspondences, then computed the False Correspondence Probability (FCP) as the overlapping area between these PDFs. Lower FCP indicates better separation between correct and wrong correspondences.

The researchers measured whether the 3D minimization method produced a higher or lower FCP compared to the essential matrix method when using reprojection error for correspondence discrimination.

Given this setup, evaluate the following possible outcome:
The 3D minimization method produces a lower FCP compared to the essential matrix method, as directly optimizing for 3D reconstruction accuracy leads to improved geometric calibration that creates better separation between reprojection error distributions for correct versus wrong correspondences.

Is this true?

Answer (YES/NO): NO